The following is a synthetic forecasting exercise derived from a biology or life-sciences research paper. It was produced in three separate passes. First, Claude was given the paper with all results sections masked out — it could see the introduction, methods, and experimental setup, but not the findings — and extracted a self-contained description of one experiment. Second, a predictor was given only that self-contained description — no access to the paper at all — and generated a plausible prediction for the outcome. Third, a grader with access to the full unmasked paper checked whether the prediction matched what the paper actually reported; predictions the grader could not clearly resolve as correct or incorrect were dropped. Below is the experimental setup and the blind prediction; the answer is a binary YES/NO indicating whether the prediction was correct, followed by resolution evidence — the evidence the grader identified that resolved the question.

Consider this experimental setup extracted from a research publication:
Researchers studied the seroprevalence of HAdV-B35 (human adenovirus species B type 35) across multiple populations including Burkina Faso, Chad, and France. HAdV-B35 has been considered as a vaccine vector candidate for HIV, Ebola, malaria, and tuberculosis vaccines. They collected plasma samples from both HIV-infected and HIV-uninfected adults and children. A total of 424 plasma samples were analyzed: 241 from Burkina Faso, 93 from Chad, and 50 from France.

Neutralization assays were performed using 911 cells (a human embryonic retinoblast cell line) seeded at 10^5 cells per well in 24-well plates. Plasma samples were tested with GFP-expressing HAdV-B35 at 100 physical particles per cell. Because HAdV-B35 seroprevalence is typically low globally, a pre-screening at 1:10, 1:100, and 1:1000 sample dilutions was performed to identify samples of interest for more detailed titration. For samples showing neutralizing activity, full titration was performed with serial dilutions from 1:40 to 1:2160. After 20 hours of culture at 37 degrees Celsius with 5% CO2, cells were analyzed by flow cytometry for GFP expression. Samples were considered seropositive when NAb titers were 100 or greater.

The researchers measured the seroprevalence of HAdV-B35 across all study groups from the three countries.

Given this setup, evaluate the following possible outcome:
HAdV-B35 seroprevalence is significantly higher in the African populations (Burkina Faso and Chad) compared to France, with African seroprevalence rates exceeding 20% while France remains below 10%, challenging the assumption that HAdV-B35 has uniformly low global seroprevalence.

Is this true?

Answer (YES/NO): NO